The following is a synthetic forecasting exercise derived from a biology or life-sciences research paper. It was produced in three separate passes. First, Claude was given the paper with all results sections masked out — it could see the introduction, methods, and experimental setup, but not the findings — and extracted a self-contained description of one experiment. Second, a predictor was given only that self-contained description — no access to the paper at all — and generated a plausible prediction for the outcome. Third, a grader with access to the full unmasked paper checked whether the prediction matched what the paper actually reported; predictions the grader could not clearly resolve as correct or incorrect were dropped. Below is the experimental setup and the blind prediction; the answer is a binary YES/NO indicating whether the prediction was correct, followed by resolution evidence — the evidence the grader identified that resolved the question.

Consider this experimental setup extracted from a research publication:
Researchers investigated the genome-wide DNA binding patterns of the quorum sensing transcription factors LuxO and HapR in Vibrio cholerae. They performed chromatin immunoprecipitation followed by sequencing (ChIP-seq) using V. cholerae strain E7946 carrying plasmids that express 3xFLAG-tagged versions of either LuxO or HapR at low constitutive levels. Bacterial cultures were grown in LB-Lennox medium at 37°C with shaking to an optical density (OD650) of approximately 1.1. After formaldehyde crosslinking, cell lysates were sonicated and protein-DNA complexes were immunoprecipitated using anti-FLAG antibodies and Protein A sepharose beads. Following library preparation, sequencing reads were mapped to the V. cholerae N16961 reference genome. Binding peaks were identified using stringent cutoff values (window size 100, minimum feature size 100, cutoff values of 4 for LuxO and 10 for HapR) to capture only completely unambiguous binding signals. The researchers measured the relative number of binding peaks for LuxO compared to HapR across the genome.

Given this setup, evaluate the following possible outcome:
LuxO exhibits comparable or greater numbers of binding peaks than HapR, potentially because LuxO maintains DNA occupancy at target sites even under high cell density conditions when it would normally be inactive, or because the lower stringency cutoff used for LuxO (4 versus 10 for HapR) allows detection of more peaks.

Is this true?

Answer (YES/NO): NO